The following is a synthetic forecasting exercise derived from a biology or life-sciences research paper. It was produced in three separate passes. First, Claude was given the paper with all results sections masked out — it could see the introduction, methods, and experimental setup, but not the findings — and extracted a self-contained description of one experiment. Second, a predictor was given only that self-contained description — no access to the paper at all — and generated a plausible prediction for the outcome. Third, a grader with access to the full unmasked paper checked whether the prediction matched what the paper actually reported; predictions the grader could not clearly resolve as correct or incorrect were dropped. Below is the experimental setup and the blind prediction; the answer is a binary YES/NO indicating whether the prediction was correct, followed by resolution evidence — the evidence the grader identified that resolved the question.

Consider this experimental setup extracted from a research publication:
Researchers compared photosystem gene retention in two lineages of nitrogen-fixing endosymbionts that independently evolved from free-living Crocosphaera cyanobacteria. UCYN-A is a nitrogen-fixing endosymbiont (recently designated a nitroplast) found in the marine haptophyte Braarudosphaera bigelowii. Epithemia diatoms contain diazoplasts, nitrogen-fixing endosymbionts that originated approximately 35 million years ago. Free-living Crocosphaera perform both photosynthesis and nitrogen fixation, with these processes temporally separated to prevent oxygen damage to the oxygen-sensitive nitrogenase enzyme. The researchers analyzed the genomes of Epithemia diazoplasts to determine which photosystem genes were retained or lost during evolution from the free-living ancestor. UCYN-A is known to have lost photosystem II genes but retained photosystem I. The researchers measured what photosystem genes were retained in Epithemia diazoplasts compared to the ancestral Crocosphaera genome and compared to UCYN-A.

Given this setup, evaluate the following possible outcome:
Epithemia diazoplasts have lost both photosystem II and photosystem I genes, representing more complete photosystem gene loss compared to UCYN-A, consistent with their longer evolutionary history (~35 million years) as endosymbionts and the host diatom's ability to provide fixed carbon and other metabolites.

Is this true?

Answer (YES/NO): NO